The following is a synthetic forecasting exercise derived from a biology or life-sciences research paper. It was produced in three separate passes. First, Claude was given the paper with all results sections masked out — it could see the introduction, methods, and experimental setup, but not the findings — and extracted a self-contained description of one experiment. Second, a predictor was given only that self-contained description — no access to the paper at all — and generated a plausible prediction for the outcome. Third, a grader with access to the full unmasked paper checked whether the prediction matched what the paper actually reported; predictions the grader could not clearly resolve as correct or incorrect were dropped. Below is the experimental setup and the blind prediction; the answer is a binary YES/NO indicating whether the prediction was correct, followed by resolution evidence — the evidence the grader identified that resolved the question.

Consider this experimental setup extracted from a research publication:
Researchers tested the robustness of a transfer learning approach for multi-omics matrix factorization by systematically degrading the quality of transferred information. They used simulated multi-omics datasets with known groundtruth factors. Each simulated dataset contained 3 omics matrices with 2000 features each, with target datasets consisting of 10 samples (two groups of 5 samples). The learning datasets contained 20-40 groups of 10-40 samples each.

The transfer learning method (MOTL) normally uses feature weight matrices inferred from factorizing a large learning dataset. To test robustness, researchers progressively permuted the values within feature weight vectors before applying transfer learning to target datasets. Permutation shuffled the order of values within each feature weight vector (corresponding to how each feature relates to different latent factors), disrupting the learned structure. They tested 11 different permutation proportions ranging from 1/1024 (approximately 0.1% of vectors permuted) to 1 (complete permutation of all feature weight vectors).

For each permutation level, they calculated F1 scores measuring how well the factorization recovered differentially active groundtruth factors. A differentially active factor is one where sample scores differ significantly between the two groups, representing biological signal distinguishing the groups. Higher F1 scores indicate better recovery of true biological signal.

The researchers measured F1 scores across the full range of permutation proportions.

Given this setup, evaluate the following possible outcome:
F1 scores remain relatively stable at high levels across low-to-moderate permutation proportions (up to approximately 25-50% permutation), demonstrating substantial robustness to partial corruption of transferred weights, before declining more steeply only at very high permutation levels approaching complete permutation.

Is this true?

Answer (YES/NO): NO